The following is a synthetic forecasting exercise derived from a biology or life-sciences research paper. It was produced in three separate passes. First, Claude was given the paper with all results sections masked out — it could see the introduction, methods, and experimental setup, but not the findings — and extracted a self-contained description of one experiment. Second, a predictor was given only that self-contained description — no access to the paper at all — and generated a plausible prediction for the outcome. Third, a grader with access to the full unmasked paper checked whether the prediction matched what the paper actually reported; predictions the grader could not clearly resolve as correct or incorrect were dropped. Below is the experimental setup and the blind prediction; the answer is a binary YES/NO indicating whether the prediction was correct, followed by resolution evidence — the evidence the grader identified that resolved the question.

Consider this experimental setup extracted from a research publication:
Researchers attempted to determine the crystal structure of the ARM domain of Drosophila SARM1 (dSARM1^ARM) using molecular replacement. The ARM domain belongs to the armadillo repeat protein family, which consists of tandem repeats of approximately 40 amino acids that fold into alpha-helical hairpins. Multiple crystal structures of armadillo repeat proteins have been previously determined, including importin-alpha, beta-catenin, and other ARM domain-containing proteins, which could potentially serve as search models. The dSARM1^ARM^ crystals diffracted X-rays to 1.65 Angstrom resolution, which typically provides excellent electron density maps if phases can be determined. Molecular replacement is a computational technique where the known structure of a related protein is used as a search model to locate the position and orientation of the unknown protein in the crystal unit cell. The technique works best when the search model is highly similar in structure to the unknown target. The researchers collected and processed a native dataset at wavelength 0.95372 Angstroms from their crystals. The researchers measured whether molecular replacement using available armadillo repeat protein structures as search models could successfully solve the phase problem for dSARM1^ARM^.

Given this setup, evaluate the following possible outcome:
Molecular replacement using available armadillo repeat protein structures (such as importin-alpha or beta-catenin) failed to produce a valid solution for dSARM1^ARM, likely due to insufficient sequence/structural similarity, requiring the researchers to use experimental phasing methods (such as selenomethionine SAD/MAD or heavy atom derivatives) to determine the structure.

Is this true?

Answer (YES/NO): YES